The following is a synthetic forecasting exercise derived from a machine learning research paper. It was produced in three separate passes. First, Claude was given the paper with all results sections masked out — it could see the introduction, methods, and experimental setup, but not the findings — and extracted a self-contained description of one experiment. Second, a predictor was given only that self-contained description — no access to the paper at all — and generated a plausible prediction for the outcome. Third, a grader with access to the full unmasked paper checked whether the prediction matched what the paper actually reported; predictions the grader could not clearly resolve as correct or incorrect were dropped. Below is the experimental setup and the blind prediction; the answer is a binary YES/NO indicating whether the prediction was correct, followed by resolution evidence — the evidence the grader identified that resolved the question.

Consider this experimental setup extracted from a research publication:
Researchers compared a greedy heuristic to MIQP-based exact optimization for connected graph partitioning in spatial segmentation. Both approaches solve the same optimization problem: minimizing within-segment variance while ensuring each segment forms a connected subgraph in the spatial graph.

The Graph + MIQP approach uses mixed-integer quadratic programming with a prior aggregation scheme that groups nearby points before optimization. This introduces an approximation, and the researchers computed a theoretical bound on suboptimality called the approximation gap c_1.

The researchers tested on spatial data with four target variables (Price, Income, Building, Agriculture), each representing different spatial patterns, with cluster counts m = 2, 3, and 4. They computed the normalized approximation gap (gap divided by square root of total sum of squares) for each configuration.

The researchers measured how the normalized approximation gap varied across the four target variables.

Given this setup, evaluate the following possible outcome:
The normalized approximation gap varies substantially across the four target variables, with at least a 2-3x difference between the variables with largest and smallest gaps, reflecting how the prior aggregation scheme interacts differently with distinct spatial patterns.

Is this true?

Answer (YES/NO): NO